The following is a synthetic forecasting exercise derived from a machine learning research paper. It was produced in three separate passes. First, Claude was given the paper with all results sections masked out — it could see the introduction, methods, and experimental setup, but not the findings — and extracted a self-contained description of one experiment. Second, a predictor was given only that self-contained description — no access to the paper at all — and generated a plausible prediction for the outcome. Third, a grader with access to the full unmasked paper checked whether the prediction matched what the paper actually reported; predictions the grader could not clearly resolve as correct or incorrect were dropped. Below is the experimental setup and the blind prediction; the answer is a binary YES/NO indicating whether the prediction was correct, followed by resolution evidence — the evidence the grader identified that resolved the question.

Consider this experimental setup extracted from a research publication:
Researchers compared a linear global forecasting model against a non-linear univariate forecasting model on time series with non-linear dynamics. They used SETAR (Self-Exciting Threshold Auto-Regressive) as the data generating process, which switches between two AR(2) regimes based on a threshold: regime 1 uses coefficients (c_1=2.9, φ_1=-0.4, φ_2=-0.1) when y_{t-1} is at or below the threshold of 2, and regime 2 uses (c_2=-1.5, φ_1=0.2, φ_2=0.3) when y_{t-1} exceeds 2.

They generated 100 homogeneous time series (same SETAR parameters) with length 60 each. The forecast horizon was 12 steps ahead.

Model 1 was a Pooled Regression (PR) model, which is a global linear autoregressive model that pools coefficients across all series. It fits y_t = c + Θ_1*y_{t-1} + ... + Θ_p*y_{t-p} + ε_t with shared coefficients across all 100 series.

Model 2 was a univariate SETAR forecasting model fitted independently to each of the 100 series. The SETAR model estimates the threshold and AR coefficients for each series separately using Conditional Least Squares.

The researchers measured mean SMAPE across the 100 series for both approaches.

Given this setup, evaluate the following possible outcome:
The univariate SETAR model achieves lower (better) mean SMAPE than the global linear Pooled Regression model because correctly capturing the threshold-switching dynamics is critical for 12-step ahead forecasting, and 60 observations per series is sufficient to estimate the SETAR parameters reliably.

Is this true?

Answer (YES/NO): NO